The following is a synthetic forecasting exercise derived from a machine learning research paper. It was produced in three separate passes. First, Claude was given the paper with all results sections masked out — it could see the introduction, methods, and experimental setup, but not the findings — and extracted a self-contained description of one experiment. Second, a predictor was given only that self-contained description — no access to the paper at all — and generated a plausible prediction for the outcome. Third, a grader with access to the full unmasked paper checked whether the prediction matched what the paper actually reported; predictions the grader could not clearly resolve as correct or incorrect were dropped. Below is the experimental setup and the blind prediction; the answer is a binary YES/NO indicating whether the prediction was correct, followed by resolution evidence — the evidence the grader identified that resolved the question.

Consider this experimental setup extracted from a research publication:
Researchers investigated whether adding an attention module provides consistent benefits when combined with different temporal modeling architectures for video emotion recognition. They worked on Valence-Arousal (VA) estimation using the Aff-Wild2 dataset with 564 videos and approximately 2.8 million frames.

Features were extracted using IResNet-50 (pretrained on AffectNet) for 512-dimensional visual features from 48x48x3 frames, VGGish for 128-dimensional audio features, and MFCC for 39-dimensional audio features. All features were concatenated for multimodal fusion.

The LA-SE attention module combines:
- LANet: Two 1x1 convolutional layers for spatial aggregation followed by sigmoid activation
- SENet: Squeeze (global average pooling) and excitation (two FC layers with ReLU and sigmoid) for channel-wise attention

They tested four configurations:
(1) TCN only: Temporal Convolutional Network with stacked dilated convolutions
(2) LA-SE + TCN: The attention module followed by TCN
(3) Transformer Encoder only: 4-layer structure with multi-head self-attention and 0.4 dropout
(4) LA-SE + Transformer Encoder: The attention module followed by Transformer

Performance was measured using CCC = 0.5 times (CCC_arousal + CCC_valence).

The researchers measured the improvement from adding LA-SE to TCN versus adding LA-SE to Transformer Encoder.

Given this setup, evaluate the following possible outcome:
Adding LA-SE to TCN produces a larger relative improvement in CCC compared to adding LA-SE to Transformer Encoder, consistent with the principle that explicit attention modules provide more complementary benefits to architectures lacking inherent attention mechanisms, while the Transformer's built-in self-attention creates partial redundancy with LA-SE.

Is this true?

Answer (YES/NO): NO